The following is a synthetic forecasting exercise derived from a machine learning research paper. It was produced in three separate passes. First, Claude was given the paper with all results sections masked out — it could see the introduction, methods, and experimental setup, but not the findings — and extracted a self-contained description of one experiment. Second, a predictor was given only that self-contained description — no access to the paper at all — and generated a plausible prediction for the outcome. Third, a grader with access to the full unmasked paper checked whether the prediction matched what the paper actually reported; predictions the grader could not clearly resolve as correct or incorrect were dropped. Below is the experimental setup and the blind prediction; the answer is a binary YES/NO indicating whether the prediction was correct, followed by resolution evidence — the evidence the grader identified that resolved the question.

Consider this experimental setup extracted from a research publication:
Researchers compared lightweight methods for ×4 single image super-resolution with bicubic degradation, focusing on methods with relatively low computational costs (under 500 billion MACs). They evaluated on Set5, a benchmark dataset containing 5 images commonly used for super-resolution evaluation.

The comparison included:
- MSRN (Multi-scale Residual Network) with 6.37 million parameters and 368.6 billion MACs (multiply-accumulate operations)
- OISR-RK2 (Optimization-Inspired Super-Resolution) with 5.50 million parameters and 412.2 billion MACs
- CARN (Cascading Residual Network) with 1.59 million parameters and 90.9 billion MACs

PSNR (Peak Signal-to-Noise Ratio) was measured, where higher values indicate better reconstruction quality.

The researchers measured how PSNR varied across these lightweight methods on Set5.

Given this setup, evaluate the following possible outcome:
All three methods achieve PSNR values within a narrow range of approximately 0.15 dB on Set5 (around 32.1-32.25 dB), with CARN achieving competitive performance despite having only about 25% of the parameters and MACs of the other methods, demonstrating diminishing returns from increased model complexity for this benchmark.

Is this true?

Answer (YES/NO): NO